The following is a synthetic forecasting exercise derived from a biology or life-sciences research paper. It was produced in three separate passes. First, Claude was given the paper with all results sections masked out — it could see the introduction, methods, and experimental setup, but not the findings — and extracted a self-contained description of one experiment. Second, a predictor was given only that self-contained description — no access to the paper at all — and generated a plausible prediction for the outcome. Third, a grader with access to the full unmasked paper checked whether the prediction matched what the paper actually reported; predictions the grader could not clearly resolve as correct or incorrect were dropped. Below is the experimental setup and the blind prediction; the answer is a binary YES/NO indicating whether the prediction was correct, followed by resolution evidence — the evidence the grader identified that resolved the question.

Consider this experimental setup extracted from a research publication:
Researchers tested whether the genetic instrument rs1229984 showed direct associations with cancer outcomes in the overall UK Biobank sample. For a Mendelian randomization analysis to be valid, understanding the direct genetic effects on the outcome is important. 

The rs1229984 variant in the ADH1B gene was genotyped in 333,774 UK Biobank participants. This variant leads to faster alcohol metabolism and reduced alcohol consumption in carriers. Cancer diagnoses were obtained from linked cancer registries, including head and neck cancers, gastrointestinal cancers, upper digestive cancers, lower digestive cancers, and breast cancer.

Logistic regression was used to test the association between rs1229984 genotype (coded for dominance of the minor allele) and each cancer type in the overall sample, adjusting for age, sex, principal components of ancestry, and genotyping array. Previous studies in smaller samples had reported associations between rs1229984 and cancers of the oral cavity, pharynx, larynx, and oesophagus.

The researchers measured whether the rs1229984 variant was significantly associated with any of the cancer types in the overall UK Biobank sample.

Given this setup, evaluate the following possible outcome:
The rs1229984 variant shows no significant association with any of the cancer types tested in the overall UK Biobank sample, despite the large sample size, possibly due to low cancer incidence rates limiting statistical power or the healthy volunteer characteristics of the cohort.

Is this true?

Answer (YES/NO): YES